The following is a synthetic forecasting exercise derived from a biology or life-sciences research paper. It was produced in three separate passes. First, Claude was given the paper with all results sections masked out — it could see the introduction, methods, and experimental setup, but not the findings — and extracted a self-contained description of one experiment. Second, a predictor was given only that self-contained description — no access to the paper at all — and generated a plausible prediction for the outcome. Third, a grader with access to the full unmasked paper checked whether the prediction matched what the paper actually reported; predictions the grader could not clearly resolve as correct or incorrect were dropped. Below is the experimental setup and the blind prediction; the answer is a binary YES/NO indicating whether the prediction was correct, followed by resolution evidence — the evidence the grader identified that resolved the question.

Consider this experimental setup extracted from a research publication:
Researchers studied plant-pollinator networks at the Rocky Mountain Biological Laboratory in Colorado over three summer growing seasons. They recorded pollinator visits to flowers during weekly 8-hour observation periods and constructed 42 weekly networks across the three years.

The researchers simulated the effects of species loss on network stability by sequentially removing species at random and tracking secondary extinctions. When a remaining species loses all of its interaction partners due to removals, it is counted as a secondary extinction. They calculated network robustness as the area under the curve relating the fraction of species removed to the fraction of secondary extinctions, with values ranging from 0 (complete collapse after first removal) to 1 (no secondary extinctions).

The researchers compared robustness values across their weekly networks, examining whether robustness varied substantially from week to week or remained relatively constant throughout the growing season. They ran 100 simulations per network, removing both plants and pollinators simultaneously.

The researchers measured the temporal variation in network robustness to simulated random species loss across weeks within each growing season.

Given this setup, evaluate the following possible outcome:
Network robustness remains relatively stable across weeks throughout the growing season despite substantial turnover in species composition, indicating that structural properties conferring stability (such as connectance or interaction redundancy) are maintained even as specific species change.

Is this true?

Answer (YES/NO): NO